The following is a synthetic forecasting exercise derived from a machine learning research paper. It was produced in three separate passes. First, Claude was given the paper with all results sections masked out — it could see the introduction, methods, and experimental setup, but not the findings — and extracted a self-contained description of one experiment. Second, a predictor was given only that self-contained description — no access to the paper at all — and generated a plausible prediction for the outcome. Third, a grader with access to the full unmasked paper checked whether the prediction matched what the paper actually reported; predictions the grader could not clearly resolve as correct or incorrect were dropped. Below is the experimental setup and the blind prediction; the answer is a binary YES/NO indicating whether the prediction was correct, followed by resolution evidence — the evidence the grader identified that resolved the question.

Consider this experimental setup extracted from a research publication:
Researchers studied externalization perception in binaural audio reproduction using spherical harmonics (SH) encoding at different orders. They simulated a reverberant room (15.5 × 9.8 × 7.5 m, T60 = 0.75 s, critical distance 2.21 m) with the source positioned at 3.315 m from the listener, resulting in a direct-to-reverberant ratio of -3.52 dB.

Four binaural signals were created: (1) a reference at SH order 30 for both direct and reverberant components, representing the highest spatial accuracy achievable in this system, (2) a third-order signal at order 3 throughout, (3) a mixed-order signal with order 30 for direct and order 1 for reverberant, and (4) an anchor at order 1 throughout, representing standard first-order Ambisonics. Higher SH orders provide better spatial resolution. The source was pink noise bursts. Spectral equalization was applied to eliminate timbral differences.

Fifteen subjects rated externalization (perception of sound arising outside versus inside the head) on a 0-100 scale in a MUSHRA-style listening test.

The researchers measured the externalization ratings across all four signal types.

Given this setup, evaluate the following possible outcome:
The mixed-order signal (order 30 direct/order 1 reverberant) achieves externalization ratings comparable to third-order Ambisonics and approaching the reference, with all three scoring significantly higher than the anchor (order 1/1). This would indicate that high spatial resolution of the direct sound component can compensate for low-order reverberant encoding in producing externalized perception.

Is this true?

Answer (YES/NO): YES